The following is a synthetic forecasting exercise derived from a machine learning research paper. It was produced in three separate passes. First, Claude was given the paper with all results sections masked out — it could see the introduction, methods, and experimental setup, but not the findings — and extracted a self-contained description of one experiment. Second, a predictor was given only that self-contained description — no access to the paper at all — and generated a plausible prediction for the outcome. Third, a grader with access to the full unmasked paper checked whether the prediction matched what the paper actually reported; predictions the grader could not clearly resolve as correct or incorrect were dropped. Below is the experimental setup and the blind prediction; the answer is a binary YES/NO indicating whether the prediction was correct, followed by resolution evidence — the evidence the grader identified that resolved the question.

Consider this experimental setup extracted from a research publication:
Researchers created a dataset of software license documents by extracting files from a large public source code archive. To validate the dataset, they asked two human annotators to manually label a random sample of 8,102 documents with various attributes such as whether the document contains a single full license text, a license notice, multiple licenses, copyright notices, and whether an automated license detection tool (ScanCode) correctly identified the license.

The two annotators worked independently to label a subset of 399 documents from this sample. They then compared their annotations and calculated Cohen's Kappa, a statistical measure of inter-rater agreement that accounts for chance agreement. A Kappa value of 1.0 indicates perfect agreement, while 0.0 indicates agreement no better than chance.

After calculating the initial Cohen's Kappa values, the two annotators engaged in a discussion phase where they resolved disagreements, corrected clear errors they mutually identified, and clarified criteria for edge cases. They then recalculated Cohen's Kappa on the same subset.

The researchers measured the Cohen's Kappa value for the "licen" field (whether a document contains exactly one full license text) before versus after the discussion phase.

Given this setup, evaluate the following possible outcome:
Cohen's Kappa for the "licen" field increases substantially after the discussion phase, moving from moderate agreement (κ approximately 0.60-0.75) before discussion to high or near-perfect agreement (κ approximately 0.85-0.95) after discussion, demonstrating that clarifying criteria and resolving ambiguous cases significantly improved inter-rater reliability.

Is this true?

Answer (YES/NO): NO